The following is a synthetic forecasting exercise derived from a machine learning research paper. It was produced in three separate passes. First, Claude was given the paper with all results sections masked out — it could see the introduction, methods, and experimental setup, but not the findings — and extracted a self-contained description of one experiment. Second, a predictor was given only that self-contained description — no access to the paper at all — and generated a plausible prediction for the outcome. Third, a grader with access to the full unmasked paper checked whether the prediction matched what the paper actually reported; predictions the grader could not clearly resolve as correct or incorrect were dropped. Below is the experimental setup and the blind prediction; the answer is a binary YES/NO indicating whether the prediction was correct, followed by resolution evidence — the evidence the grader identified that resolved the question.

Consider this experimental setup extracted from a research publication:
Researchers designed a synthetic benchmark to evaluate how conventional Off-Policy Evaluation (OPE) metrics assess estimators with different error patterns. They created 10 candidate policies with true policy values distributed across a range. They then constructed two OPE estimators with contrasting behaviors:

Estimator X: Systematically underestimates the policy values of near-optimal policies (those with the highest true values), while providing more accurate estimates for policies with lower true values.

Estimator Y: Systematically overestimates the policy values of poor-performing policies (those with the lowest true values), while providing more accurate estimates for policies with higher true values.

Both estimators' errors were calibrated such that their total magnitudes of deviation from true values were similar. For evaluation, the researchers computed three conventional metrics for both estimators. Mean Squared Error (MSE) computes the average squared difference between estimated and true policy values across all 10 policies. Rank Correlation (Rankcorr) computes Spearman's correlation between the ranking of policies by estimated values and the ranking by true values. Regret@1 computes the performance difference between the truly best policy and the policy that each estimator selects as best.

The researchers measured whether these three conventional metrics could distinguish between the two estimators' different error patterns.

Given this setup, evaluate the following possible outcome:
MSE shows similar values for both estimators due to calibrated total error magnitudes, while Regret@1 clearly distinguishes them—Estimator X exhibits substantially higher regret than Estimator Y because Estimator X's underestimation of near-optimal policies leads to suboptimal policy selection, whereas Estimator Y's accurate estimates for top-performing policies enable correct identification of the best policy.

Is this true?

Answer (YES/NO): NO